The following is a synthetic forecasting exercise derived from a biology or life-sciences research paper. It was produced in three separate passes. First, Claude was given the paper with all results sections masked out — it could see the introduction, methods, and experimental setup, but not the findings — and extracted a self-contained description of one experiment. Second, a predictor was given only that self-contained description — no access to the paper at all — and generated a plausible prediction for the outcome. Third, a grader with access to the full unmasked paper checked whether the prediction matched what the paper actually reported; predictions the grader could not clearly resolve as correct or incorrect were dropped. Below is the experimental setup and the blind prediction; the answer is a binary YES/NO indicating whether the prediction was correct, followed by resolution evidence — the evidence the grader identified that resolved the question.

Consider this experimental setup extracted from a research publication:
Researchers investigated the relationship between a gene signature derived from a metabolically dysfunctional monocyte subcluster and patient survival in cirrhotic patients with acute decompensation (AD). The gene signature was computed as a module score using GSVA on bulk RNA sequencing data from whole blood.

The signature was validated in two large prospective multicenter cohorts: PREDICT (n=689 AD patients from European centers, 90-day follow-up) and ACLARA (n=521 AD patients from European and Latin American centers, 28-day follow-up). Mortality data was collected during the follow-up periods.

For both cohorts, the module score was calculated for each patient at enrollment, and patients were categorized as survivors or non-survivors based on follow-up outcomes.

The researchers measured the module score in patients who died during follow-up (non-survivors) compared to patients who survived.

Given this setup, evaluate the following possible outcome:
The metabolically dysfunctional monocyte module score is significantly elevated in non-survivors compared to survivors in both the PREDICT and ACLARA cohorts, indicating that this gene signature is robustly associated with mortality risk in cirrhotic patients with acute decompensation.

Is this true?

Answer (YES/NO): YES